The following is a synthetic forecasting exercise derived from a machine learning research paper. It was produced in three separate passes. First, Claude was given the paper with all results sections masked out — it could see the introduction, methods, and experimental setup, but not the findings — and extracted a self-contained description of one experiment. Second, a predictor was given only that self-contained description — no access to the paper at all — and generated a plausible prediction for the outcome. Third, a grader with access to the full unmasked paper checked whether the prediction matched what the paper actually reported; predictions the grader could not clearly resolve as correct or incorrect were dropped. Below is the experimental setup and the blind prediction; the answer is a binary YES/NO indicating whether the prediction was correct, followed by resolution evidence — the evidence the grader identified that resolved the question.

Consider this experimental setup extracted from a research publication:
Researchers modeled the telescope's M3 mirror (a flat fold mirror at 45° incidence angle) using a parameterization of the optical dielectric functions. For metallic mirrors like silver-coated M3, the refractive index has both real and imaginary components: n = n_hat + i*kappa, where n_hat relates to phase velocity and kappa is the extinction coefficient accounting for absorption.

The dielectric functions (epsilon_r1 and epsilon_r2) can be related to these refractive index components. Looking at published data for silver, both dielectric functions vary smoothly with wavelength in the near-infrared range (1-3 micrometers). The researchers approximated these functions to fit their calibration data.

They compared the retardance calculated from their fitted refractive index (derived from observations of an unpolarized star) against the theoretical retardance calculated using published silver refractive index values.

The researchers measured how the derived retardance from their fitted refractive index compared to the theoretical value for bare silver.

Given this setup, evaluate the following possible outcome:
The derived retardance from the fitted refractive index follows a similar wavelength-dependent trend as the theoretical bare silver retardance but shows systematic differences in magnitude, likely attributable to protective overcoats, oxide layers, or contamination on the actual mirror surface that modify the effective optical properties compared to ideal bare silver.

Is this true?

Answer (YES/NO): NO